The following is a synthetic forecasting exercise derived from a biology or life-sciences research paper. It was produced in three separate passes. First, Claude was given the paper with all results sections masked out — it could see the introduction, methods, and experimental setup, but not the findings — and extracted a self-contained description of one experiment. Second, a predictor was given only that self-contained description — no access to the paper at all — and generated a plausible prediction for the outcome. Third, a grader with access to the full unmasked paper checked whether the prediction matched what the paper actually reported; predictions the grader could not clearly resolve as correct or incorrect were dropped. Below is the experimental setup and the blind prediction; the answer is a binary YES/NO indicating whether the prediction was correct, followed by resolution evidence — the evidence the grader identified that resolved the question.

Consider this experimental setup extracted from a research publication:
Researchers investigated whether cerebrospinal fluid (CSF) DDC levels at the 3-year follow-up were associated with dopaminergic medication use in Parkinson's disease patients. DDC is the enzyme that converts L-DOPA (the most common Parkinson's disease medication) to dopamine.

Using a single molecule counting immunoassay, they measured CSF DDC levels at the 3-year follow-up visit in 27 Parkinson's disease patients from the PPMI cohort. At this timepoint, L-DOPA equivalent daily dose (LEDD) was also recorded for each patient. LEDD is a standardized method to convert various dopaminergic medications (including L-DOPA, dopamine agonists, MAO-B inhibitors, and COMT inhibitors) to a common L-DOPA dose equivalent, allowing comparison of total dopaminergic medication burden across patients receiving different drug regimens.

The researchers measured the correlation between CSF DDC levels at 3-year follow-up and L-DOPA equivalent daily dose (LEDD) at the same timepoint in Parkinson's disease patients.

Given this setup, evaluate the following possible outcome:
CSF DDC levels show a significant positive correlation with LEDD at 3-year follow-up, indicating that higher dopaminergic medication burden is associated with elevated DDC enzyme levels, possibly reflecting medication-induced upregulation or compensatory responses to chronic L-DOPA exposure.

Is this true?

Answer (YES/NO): YES